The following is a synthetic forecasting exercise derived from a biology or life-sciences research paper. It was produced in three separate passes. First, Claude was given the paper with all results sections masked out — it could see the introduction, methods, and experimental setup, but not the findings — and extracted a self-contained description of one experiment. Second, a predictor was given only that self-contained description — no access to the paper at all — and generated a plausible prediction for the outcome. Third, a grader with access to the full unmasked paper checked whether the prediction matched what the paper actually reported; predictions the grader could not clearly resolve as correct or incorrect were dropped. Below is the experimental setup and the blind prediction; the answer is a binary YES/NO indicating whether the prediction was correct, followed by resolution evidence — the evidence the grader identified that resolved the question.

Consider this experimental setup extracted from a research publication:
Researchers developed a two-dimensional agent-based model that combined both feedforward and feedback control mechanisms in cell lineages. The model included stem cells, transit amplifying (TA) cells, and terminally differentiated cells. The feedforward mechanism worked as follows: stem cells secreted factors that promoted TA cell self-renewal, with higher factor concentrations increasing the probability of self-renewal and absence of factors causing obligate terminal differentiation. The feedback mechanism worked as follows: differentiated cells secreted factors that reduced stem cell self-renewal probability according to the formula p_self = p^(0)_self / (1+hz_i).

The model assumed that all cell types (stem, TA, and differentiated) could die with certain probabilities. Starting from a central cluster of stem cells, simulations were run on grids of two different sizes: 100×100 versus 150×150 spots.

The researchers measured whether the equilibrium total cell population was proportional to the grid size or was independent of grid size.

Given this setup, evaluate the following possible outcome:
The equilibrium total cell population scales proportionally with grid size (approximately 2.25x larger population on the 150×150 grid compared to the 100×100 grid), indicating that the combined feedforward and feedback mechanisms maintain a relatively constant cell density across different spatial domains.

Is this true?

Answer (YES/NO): NO